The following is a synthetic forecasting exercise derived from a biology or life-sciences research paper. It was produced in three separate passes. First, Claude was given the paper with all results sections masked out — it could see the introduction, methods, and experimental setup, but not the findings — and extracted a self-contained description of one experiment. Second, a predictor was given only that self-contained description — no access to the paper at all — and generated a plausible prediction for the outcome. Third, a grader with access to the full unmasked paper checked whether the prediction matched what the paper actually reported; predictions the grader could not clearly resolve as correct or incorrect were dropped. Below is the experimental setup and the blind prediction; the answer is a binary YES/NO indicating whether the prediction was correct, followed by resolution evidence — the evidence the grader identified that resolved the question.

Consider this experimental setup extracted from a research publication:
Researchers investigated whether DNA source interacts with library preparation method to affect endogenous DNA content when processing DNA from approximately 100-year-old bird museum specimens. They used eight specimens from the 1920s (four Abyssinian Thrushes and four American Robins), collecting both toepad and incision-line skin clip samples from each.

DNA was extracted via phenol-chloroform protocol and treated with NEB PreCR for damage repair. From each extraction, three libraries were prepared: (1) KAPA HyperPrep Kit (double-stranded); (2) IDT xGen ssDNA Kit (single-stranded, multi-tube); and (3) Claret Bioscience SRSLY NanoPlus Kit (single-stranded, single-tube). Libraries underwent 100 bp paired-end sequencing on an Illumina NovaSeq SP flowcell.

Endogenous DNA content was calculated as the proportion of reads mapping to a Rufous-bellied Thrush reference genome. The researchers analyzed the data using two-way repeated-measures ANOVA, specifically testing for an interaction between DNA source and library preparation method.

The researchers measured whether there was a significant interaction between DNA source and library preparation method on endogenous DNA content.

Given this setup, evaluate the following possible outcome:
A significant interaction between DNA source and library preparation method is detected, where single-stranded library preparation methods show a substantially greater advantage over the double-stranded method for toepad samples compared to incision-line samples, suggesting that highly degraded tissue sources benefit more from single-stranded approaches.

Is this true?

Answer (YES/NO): NO